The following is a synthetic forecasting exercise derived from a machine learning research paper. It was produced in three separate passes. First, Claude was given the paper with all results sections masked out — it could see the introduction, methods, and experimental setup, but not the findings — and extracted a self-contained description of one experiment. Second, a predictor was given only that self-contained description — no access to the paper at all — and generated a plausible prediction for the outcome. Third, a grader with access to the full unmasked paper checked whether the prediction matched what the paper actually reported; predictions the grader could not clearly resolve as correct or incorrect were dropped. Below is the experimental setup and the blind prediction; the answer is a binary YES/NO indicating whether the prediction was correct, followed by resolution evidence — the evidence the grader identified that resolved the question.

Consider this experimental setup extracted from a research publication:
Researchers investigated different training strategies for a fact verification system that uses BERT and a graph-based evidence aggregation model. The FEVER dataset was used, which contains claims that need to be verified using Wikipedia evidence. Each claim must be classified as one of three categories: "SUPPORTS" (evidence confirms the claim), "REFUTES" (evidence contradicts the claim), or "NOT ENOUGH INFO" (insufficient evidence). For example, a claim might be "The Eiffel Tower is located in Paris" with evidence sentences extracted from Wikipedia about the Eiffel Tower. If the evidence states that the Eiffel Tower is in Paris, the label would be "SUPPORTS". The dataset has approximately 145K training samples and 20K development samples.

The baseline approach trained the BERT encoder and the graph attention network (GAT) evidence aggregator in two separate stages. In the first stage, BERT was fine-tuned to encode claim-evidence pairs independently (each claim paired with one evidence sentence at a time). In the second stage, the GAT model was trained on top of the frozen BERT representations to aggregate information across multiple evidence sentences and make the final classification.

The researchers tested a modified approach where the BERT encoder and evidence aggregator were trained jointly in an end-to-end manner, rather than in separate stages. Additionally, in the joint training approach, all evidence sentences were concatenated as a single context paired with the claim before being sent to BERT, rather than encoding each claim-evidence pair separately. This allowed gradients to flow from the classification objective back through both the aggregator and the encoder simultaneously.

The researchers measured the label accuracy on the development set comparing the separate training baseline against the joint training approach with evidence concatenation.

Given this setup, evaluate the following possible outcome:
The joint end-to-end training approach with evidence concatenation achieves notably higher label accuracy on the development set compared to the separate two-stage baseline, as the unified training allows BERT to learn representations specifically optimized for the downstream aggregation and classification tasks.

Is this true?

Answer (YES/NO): NO